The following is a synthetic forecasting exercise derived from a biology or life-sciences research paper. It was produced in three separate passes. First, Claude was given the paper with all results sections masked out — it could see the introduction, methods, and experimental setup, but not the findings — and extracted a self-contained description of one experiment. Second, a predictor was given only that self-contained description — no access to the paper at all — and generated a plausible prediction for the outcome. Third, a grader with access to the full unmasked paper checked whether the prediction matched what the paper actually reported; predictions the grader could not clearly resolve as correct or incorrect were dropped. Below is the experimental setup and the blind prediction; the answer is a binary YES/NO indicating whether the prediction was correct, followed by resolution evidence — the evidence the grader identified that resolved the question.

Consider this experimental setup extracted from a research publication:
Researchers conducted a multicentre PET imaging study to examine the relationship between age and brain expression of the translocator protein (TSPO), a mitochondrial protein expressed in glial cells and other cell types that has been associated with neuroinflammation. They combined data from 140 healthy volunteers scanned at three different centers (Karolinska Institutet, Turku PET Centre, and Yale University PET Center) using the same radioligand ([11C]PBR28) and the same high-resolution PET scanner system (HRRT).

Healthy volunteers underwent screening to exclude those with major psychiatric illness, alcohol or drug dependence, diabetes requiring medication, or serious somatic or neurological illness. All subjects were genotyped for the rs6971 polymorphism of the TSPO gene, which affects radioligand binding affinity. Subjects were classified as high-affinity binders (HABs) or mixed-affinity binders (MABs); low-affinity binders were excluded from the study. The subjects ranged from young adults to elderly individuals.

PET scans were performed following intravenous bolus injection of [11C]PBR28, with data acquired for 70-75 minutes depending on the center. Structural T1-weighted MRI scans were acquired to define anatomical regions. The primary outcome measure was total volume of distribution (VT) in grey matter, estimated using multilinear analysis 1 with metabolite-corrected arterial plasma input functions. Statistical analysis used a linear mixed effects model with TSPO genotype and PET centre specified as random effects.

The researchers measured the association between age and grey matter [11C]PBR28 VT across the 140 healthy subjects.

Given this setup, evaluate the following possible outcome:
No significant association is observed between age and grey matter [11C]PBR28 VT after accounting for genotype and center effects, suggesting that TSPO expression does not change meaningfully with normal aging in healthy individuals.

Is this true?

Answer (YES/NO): NO